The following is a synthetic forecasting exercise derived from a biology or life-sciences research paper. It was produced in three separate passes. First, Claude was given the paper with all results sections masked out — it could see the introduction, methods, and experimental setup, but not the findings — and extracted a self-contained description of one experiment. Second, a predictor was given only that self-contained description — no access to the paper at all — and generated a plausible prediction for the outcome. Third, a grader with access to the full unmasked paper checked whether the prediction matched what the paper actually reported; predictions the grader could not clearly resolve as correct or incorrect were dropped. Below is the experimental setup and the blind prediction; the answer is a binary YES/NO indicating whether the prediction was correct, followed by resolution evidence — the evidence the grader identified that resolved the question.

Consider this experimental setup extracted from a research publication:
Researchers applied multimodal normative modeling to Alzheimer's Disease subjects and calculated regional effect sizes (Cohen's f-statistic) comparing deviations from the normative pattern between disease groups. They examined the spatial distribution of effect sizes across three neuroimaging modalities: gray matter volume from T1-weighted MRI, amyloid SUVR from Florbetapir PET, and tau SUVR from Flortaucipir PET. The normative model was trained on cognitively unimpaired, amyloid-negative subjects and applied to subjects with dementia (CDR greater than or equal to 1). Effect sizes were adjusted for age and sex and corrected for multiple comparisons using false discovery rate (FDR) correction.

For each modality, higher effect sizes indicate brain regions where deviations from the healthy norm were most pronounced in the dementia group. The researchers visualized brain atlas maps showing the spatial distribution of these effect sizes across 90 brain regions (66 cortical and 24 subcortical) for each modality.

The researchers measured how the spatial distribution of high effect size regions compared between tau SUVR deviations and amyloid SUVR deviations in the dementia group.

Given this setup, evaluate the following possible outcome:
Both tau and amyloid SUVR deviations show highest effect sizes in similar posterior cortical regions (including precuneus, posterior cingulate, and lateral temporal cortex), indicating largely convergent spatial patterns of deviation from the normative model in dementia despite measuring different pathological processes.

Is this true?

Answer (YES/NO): NO